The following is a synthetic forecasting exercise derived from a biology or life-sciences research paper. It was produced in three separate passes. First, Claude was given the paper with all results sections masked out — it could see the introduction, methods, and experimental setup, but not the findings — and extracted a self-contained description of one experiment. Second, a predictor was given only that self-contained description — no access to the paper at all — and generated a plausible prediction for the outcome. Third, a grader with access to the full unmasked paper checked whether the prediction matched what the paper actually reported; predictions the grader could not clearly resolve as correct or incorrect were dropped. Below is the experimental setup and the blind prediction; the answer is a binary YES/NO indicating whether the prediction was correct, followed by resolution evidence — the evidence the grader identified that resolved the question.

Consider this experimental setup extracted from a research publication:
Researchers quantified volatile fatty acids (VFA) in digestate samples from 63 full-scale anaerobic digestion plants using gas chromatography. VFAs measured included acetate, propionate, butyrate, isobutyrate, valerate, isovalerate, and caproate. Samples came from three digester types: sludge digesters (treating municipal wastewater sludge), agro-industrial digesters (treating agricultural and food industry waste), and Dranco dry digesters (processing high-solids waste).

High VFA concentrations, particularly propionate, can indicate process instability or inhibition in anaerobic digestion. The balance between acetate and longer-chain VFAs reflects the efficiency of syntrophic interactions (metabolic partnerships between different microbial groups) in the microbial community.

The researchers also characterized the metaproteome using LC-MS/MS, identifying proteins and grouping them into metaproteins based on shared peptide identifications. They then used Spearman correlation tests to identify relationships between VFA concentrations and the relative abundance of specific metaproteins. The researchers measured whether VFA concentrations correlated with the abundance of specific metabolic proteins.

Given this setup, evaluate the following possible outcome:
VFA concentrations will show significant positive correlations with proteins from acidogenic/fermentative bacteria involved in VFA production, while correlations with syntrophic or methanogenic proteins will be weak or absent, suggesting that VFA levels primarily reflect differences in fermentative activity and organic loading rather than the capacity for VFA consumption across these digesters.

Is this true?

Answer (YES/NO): NO